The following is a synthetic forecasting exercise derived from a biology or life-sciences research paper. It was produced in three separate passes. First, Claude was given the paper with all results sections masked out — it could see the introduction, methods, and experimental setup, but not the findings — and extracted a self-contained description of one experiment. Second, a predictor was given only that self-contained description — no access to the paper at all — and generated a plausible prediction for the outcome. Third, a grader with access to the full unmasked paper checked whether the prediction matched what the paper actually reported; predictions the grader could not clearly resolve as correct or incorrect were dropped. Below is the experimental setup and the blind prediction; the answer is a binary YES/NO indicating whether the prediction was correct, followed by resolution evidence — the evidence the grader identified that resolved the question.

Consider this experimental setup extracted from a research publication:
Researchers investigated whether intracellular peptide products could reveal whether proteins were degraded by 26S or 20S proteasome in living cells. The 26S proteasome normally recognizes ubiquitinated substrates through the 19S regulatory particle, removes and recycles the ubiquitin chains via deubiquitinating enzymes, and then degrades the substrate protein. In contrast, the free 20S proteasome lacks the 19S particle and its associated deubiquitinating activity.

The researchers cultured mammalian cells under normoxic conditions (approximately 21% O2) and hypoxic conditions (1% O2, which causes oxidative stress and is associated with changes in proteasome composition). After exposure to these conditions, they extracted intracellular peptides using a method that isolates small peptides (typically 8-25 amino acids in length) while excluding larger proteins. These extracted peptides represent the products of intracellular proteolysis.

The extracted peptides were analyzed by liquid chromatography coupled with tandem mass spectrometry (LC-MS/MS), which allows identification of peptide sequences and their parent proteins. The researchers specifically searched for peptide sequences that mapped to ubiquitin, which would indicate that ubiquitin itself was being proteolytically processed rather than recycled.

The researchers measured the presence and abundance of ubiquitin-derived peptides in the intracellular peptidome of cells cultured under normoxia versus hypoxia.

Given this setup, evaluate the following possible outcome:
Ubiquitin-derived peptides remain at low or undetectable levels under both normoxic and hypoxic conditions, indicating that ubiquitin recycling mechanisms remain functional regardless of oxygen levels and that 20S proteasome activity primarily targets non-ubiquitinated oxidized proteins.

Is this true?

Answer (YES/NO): NO